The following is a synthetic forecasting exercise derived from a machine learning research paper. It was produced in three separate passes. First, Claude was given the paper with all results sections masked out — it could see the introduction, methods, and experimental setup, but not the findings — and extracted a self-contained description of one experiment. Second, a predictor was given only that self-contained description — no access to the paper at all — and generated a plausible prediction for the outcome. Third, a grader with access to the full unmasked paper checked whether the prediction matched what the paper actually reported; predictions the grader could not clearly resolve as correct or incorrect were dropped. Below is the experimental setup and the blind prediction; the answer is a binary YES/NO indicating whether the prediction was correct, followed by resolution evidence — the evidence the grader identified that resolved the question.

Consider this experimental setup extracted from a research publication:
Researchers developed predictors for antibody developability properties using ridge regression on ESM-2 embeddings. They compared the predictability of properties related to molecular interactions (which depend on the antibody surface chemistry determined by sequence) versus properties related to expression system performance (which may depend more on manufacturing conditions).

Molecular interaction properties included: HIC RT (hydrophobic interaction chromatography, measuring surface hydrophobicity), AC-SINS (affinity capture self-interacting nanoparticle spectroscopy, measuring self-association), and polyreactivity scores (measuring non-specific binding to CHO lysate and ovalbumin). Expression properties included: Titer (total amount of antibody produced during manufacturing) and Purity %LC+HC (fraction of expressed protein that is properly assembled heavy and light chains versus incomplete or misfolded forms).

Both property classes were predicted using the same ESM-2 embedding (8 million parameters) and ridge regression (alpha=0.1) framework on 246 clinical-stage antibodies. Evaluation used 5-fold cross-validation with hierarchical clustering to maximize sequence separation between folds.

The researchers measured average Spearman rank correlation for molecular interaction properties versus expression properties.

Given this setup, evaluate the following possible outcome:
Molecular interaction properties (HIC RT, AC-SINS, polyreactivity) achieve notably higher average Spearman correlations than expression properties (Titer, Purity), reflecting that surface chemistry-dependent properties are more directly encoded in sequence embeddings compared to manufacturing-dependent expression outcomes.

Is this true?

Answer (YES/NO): YES